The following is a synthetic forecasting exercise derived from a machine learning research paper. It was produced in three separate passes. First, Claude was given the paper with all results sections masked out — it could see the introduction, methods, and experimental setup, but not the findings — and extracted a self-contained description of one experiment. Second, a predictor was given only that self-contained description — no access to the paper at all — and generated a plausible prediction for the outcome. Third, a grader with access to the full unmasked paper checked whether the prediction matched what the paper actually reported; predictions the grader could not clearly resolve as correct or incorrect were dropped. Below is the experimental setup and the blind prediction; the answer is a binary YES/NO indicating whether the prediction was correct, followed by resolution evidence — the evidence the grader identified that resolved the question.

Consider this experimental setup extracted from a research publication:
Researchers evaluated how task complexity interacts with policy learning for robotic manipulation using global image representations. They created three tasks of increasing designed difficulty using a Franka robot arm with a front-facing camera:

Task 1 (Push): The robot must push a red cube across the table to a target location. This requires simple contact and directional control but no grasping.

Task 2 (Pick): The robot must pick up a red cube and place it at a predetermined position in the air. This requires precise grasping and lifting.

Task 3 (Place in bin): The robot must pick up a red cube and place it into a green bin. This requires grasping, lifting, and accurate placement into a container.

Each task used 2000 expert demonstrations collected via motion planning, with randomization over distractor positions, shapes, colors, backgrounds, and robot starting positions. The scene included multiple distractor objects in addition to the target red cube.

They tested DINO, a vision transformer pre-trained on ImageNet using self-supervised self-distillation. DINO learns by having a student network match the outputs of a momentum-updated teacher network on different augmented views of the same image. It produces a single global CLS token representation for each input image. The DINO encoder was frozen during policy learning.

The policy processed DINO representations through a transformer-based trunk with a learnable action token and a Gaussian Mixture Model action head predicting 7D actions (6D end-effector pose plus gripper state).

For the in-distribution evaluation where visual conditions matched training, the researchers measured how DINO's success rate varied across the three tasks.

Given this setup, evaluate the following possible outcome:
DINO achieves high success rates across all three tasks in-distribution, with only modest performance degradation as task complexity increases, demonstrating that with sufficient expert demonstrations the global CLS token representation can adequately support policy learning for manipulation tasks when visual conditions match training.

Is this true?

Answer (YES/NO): NO